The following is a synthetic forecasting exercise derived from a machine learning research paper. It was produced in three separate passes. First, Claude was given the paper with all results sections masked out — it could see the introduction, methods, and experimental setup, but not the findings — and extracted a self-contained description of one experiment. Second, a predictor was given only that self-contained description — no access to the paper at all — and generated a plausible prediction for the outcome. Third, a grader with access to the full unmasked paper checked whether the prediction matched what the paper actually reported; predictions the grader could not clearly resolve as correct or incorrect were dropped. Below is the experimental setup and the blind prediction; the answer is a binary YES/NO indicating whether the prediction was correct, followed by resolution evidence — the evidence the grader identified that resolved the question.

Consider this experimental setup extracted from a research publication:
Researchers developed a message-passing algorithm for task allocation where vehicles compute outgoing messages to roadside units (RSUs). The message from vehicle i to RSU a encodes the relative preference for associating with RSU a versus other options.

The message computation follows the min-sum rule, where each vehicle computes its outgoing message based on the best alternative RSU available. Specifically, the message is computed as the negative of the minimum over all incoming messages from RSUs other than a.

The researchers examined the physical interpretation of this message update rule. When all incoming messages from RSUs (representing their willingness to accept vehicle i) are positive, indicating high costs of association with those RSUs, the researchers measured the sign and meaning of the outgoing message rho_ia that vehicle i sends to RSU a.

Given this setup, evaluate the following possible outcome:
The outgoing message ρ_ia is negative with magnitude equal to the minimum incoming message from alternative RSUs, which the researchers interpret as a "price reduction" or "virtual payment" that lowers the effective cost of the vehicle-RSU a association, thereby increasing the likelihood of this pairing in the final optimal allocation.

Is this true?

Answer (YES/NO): NO